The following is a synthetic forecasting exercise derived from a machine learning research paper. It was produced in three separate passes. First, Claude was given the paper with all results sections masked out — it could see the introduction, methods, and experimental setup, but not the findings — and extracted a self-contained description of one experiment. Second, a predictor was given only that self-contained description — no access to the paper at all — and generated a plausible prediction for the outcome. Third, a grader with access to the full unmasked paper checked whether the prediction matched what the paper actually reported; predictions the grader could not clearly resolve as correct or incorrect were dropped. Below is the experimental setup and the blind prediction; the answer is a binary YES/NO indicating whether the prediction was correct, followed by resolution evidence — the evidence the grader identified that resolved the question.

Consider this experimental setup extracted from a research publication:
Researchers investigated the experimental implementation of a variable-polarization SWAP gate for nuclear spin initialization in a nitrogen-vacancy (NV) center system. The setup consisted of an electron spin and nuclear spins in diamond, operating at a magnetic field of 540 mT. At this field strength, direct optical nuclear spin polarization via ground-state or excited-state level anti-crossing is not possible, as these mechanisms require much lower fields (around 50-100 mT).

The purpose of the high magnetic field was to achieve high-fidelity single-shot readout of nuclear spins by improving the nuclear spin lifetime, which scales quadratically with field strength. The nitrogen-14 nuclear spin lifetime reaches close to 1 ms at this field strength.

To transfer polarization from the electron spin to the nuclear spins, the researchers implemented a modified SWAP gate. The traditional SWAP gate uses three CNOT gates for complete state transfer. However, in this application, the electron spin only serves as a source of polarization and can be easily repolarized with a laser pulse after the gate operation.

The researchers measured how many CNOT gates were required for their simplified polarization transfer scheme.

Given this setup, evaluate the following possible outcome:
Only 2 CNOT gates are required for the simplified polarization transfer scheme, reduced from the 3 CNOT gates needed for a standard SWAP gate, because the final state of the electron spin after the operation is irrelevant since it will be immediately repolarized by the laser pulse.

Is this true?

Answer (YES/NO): YES